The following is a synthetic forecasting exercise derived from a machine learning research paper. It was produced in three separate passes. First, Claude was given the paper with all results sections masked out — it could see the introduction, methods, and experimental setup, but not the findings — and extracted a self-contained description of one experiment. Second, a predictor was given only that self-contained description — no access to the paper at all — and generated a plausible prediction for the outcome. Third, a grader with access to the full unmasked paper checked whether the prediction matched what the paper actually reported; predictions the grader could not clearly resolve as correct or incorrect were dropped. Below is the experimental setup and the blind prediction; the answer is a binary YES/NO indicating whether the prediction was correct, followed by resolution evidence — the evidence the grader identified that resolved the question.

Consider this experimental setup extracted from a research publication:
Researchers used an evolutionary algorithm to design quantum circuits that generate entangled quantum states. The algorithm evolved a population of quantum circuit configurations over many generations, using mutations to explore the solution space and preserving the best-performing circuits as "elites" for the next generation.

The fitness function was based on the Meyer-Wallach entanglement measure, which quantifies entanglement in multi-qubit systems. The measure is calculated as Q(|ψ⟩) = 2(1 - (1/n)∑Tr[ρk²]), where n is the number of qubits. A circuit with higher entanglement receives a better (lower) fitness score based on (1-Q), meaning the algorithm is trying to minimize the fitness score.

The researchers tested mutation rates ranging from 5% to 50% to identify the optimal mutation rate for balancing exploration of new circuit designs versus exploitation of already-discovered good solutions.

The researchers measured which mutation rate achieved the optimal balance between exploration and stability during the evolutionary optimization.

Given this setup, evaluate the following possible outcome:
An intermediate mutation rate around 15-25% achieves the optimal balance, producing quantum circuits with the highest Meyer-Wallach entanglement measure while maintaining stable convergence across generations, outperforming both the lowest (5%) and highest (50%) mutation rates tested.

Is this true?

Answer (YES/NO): NO